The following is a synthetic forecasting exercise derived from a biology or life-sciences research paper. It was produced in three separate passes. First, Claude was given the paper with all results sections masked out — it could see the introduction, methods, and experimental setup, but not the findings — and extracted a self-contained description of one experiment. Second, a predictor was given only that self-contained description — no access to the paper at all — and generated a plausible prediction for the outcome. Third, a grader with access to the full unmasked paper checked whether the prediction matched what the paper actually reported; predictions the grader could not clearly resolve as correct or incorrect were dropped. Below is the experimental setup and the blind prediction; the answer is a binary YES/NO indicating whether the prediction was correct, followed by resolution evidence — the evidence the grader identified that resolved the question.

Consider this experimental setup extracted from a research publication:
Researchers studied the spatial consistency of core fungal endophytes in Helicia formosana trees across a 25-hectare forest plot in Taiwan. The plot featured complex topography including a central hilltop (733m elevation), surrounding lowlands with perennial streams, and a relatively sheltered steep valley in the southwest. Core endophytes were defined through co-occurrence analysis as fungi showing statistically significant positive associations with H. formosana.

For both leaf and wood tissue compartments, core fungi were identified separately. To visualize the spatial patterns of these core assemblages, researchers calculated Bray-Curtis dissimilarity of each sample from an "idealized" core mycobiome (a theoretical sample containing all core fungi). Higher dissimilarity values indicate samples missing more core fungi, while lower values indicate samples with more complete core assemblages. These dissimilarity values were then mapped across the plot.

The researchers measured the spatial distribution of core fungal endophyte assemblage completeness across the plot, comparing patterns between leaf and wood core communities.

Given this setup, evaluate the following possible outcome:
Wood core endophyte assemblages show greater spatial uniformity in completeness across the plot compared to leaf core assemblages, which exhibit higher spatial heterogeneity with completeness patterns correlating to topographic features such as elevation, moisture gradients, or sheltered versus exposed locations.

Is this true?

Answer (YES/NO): YES